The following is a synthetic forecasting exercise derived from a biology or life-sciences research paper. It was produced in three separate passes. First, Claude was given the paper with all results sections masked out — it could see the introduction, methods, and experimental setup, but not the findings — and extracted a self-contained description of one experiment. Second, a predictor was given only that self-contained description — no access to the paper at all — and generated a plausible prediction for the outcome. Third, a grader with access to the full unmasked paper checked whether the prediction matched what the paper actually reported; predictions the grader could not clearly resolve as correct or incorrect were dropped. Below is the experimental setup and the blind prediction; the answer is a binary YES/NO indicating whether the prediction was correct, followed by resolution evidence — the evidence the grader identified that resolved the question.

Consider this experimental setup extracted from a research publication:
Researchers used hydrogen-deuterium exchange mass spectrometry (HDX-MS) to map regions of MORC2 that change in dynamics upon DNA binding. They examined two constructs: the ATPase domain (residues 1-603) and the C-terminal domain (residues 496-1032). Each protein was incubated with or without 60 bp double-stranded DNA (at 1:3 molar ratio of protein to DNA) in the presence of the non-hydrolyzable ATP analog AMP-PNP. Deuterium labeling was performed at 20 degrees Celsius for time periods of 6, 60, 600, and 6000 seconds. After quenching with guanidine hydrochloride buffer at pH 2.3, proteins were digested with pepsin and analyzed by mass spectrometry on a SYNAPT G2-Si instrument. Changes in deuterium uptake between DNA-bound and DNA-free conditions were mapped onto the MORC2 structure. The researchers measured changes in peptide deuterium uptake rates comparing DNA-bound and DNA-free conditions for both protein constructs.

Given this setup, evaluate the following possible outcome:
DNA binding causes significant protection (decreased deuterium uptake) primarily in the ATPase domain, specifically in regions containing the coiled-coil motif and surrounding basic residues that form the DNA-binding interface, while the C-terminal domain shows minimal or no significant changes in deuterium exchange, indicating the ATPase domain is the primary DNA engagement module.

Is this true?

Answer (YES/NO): NO